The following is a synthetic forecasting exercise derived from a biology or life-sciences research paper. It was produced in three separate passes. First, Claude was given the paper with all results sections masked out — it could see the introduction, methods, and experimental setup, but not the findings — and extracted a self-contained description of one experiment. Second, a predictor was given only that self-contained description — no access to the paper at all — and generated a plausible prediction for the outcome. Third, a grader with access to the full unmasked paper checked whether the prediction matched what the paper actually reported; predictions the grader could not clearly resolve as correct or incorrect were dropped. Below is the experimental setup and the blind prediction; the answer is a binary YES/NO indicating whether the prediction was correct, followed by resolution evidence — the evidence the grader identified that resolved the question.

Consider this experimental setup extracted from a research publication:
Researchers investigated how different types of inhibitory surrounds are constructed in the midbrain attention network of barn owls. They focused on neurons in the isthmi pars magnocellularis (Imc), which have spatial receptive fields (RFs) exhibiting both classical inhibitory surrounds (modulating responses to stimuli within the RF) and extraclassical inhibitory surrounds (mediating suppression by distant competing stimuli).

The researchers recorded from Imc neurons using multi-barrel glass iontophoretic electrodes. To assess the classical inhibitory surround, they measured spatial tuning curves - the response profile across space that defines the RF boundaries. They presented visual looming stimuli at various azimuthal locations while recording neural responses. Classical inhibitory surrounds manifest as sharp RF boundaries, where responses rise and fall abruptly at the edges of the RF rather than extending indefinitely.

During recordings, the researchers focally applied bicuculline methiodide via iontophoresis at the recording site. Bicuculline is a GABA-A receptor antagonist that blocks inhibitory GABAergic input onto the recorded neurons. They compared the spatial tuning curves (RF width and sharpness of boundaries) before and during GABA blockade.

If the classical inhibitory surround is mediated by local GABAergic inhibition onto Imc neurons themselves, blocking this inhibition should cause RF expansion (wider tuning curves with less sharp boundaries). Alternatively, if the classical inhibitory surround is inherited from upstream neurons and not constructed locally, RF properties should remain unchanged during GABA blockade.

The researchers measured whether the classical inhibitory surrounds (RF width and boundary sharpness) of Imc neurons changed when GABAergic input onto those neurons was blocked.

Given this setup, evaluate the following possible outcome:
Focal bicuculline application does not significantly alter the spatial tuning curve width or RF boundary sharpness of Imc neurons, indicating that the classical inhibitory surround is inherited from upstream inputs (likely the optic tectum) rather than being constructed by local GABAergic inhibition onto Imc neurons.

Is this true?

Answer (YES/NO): YES